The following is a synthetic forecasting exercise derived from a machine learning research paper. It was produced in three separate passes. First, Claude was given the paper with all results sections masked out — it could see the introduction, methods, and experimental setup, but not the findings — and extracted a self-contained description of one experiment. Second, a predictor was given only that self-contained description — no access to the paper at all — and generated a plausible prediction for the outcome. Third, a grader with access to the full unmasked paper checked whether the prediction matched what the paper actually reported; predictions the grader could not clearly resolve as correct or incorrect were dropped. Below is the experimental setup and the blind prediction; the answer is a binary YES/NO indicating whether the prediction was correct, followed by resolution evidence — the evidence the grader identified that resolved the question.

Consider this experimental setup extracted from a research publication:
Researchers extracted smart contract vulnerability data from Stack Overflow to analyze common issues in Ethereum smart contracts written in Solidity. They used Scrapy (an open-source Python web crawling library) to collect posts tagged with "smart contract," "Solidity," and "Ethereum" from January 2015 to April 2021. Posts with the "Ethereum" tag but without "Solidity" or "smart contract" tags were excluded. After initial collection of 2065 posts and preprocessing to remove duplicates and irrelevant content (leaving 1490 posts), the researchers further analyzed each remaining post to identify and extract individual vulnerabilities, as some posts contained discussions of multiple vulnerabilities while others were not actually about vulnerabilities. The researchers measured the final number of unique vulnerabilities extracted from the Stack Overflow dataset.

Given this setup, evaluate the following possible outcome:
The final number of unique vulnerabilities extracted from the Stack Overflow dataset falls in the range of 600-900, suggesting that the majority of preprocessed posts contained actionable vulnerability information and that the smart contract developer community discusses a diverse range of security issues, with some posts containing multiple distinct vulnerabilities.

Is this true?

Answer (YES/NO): YES